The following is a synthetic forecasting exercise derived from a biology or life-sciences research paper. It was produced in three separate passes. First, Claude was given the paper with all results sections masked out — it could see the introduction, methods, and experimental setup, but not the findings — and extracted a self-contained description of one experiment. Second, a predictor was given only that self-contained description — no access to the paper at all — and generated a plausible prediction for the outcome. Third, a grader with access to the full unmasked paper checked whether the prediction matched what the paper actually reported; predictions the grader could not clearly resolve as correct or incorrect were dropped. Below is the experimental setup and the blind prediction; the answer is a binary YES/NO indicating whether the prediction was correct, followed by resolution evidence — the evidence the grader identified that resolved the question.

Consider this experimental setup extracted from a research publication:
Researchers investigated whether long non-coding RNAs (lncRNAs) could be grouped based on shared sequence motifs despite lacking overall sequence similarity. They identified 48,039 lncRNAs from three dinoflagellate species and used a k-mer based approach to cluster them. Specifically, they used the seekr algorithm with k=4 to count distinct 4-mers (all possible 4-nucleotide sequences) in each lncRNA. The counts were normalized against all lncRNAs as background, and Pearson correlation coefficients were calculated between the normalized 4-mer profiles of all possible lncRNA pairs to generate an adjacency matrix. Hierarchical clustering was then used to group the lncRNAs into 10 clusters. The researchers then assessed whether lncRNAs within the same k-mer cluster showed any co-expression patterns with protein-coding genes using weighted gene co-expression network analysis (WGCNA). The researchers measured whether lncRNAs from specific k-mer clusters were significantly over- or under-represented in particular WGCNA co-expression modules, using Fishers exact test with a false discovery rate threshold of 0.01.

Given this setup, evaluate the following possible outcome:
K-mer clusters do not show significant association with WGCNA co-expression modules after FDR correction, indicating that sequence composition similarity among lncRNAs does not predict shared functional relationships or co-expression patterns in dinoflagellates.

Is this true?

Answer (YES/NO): NO